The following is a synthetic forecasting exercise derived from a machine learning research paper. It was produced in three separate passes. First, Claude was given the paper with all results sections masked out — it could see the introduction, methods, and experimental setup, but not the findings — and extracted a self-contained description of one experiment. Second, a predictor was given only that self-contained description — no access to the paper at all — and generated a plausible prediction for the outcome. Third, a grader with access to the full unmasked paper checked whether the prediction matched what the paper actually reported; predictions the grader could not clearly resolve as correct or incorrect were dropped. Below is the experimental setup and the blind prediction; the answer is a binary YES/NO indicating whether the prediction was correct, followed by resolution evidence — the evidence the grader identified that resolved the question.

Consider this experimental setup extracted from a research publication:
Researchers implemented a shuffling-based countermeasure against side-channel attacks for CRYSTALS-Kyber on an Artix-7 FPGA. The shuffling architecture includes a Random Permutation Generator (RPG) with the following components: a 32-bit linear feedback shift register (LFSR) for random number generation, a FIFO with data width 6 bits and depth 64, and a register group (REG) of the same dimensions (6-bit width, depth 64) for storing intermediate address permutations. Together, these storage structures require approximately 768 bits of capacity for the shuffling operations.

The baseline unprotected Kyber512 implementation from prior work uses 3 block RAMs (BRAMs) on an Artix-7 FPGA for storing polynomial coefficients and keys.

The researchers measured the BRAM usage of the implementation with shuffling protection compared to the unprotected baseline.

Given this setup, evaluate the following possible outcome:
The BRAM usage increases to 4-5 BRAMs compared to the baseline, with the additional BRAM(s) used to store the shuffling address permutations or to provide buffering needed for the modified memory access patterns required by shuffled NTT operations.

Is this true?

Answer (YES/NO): NO